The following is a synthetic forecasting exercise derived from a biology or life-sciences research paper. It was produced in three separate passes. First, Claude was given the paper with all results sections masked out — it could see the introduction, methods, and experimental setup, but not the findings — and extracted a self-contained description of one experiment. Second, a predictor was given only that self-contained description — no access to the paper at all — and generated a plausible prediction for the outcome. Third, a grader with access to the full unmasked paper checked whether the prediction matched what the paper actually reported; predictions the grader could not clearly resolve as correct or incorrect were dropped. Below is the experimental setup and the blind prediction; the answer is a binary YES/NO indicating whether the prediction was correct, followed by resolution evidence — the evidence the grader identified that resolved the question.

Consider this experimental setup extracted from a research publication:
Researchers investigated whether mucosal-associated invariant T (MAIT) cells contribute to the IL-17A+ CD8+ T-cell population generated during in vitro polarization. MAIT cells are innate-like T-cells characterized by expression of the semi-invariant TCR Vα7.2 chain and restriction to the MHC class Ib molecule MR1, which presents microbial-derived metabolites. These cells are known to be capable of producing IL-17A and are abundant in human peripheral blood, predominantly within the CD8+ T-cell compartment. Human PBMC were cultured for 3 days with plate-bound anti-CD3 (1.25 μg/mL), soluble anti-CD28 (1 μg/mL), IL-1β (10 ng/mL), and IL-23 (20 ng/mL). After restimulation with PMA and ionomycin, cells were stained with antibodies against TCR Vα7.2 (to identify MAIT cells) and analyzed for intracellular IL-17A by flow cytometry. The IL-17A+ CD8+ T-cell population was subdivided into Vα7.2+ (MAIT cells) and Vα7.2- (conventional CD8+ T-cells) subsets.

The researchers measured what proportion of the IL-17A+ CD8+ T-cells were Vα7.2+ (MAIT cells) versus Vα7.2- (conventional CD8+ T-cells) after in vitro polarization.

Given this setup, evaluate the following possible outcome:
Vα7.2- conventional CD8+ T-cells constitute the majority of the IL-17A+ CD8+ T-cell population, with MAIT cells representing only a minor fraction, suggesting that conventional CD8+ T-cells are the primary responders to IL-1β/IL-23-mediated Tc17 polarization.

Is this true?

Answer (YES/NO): NO